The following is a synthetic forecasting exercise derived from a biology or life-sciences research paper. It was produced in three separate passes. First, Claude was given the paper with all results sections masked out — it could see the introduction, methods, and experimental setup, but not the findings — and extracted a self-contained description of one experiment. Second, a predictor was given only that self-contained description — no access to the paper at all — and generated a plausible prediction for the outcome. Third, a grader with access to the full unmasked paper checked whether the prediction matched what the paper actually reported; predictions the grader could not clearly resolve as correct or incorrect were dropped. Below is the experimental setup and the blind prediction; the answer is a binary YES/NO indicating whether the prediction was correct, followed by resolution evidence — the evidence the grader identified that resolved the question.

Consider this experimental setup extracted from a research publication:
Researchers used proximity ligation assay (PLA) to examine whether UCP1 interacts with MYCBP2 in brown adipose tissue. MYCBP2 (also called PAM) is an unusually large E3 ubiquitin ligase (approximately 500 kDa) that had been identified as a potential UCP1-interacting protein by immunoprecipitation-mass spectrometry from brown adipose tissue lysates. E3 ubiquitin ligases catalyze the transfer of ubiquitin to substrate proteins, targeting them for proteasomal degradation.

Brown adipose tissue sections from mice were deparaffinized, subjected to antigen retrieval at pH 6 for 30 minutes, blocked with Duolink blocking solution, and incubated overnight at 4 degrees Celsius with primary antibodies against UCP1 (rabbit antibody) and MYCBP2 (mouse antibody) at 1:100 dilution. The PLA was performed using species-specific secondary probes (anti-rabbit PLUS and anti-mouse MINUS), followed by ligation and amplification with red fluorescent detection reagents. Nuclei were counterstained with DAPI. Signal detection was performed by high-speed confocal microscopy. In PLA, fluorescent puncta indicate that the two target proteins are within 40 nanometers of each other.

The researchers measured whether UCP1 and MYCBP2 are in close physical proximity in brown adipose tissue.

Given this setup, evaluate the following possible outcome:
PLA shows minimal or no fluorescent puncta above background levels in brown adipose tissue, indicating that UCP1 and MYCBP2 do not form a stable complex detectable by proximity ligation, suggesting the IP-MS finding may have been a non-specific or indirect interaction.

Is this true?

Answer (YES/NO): NO